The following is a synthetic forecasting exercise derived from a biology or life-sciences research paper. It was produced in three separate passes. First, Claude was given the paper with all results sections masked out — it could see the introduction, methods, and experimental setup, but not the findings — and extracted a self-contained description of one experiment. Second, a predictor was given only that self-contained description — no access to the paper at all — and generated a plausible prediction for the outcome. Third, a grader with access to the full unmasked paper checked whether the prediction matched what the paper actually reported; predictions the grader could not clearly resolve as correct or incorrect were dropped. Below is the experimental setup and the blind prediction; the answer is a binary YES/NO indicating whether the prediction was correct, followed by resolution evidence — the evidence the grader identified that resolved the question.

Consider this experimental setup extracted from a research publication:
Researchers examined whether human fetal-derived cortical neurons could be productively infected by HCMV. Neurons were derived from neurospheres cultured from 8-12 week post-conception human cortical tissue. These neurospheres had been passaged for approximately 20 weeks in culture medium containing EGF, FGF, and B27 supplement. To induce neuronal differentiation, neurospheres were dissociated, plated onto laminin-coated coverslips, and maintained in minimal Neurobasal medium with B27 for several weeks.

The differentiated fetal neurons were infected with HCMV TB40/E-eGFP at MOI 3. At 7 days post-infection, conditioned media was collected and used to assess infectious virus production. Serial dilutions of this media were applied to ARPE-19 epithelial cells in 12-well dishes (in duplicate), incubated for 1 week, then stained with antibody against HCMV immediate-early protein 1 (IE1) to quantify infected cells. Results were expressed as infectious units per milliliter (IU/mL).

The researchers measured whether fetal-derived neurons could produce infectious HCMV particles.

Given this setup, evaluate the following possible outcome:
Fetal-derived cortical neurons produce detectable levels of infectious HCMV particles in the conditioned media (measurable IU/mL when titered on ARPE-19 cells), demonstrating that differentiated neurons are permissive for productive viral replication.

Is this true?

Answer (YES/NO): NO